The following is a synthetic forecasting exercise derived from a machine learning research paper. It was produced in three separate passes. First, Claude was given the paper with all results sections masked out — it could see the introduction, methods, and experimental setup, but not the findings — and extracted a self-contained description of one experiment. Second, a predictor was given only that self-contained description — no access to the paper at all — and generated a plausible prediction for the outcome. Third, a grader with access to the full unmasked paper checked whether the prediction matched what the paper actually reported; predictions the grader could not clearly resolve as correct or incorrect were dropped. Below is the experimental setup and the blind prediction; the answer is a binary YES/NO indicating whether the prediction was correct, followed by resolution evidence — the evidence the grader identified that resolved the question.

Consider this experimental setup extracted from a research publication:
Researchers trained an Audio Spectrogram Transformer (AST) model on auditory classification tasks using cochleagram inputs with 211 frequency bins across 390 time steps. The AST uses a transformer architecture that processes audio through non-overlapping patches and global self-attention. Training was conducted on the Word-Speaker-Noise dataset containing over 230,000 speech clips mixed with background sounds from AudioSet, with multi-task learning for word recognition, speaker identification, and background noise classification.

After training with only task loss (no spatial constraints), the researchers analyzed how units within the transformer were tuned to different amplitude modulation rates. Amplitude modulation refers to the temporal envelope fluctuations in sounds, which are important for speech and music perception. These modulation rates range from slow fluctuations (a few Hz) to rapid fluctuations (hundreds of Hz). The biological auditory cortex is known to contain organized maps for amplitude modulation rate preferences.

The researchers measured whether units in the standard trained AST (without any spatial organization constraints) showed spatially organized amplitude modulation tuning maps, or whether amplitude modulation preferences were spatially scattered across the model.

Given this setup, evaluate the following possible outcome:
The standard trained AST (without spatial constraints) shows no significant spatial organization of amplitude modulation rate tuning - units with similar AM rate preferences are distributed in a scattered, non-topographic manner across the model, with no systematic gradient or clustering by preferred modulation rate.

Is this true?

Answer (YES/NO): YES